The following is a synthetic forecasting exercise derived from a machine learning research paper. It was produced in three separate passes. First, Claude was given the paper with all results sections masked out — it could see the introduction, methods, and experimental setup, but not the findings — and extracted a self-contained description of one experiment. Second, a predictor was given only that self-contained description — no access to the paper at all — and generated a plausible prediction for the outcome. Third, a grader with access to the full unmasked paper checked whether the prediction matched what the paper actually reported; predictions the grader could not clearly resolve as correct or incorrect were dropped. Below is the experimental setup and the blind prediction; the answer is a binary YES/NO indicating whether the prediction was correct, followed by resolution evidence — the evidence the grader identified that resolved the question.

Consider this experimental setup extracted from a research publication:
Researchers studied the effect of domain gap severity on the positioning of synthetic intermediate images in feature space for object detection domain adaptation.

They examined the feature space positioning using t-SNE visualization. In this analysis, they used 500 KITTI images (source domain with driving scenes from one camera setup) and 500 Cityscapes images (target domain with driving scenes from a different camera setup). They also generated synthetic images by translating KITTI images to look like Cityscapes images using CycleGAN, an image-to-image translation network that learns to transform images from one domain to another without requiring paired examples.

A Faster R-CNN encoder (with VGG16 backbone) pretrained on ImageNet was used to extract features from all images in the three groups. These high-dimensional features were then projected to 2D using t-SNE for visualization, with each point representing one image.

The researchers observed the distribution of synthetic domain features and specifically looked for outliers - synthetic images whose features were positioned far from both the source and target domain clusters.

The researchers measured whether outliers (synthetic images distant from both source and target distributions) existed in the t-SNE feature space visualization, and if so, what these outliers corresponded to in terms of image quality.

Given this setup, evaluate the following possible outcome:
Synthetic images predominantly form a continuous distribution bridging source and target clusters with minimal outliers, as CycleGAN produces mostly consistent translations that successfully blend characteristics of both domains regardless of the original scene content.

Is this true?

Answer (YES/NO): NO